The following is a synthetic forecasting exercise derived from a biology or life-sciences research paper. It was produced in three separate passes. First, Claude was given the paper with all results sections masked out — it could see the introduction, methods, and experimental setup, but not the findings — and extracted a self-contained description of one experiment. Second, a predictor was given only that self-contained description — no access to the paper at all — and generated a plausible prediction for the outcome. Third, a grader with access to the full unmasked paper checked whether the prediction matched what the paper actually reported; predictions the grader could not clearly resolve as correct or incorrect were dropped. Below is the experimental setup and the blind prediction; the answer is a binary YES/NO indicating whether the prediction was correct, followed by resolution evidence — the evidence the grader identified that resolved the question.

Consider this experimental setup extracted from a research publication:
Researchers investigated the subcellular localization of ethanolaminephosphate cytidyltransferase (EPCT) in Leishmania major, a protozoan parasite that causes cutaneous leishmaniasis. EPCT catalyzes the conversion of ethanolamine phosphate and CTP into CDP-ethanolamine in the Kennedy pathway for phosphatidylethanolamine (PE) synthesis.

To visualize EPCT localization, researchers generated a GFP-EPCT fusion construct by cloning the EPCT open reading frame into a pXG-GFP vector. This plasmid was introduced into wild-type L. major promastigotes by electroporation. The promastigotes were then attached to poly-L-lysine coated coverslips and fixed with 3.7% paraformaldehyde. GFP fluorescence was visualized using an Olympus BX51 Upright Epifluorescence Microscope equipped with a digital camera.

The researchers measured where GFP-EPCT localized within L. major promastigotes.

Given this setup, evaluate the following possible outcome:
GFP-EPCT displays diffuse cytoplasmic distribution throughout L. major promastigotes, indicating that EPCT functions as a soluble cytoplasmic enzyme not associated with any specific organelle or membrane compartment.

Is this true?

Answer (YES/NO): YES